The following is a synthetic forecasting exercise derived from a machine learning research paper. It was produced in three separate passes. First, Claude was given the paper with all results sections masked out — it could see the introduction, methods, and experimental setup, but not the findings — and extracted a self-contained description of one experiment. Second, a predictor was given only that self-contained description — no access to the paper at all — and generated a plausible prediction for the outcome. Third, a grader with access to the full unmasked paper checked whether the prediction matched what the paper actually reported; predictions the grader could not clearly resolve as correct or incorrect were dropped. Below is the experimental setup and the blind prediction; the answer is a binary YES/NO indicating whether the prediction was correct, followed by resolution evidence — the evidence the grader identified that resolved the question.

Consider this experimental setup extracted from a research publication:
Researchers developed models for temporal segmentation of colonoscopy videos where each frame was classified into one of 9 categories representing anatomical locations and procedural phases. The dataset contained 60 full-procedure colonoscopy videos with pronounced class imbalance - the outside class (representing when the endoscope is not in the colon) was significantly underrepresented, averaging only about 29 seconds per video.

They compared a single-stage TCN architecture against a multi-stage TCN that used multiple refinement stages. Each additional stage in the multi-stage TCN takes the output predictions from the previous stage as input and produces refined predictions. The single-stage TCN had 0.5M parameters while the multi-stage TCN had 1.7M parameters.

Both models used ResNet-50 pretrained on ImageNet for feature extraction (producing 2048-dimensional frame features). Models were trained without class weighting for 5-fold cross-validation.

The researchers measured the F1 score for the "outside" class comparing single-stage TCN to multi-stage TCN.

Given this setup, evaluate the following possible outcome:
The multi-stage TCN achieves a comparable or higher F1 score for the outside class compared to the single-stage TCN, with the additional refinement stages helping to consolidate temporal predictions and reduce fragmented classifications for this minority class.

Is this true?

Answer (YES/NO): NO